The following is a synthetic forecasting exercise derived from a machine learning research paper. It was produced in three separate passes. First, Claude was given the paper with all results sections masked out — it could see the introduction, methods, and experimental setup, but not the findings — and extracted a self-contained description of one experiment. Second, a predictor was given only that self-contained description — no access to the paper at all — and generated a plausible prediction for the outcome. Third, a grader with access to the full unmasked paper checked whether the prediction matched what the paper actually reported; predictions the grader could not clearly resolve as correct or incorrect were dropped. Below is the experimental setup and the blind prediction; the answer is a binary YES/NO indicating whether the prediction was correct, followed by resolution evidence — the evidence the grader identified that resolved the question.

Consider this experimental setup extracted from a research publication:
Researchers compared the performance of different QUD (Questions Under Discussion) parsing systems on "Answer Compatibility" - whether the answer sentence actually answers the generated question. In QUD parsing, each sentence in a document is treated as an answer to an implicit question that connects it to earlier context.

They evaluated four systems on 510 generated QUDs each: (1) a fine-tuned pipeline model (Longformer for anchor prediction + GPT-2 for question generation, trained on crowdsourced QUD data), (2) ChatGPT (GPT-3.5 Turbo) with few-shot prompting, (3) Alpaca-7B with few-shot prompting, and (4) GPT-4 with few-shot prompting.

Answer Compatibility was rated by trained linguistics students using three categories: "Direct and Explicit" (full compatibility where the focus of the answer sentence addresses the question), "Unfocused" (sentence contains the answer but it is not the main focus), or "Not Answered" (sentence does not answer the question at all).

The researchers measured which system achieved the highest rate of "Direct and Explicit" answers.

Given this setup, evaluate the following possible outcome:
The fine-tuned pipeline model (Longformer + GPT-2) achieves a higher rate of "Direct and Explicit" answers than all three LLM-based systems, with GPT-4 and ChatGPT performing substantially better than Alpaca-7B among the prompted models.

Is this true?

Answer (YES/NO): NO